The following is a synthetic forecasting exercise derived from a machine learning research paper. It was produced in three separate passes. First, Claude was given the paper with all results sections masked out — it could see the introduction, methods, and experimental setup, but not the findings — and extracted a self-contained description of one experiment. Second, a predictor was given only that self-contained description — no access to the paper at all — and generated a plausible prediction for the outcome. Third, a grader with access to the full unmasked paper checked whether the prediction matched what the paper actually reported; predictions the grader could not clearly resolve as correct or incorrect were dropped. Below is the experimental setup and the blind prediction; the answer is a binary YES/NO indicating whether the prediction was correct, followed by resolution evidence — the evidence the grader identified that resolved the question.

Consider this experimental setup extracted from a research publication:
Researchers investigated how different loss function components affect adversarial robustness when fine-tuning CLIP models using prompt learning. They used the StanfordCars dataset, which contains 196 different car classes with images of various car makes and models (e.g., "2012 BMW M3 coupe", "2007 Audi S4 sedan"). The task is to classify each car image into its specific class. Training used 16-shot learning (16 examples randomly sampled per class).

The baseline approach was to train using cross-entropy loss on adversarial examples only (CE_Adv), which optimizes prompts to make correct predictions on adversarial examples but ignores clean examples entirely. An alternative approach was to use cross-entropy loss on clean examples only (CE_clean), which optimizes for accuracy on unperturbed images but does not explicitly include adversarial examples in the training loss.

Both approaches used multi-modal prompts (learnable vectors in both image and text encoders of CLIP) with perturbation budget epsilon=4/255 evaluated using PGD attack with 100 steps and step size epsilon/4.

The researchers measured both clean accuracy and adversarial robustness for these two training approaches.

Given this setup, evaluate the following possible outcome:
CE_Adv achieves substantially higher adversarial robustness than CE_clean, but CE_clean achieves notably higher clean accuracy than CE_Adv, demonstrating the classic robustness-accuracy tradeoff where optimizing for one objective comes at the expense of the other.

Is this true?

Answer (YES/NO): YES